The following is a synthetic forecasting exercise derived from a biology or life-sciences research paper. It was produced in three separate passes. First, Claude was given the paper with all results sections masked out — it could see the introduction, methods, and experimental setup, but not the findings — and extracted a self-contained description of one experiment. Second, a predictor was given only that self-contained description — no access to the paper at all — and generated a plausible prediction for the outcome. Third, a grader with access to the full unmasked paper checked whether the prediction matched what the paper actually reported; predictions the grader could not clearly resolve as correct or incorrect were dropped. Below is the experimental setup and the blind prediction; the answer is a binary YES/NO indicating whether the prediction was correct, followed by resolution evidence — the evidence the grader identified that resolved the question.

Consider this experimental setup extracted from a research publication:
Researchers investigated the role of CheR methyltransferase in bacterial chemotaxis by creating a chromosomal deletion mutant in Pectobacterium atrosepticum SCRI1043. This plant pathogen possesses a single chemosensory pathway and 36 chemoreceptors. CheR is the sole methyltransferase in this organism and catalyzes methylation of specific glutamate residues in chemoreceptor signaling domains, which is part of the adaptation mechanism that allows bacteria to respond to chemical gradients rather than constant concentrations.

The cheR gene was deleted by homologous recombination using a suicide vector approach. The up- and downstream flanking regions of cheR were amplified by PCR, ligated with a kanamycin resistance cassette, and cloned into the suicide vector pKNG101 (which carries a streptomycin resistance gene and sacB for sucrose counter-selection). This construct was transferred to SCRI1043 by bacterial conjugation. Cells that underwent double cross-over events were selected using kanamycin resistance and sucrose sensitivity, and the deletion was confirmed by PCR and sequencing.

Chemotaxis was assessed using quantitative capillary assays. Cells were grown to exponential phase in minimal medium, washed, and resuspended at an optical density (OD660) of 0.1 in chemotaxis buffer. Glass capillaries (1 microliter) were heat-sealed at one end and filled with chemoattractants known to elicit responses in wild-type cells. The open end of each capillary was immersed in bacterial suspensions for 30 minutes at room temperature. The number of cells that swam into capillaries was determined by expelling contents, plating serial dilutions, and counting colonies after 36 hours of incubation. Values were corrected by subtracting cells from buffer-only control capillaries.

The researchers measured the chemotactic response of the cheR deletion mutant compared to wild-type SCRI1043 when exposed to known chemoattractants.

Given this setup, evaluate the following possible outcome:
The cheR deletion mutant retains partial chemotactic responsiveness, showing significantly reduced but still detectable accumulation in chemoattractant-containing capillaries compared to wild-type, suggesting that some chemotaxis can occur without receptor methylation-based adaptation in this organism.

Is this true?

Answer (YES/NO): NO